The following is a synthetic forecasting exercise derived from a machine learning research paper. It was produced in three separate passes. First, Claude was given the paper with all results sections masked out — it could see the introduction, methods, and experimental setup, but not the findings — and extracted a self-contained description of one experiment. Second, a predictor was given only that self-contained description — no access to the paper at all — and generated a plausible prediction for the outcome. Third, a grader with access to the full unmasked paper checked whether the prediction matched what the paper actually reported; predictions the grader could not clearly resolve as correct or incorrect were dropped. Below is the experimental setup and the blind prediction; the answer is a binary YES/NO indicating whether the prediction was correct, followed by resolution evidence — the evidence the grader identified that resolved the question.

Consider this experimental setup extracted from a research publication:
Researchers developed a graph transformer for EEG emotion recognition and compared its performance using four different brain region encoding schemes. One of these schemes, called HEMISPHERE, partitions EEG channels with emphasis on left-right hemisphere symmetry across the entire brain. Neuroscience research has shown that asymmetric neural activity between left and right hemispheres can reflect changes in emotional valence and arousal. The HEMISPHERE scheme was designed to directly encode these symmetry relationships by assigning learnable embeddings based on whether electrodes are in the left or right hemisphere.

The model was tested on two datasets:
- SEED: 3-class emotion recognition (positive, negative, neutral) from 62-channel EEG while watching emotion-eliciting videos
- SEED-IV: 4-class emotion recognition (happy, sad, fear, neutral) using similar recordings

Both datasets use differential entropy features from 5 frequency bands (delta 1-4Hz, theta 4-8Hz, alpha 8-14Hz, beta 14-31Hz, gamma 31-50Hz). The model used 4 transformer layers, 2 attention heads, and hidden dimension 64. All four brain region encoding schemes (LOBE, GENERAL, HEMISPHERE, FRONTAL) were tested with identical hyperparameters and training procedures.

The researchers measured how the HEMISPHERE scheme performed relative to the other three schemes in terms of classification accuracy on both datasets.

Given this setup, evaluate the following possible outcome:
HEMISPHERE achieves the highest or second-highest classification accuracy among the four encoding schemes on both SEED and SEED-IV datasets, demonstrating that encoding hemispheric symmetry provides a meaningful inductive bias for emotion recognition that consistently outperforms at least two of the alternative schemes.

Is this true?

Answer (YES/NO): NO